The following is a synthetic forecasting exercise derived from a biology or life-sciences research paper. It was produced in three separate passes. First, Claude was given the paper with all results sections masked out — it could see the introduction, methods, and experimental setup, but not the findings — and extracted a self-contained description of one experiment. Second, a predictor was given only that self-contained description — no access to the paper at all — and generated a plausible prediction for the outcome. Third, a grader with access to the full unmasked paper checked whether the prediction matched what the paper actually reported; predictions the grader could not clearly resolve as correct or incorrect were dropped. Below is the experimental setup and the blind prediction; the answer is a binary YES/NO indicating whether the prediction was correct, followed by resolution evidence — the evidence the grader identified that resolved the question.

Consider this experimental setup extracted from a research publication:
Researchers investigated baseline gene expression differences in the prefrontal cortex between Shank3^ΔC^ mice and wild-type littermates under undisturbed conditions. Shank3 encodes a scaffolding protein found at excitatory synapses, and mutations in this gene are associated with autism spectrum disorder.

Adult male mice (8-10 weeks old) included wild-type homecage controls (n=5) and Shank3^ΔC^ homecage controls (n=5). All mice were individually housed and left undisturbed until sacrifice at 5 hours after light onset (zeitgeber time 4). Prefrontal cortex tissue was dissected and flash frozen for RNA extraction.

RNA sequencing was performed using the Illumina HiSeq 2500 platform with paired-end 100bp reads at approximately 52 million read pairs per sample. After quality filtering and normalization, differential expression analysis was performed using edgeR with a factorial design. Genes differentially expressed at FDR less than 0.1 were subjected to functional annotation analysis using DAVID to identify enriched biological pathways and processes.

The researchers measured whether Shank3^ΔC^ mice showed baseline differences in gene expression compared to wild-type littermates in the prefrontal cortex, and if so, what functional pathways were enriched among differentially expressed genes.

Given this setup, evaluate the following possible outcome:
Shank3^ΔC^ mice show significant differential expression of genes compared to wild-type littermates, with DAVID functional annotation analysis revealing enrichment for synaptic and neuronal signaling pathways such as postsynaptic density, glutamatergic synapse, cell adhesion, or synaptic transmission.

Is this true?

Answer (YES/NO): NO